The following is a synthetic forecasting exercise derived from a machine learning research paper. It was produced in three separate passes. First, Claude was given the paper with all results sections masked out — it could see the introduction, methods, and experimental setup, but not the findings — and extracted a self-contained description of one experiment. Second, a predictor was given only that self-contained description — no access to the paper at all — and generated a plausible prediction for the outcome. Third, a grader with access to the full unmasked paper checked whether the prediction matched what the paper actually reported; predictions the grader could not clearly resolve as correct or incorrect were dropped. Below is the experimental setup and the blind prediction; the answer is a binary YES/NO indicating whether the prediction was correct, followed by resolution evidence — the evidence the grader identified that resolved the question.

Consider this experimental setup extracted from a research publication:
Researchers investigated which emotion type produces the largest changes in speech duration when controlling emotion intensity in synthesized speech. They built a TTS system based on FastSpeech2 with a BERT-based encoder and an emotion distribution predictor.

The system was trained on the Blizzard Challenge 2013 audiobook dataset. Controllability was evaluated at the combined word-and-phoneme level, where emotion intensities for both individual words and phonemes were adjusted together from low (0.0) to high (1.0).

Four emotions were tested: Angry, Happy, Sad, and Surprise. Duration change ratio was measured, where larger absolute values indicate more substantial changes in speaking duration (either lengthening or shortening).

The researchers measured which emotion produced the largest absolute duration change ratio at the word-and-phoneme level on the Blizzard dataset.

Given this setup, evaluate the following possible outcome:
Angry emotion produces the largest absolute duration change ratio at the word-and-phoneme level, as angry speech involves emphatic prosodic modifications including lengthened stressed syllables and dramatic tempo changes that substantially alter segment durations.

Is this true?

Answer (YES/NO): NO